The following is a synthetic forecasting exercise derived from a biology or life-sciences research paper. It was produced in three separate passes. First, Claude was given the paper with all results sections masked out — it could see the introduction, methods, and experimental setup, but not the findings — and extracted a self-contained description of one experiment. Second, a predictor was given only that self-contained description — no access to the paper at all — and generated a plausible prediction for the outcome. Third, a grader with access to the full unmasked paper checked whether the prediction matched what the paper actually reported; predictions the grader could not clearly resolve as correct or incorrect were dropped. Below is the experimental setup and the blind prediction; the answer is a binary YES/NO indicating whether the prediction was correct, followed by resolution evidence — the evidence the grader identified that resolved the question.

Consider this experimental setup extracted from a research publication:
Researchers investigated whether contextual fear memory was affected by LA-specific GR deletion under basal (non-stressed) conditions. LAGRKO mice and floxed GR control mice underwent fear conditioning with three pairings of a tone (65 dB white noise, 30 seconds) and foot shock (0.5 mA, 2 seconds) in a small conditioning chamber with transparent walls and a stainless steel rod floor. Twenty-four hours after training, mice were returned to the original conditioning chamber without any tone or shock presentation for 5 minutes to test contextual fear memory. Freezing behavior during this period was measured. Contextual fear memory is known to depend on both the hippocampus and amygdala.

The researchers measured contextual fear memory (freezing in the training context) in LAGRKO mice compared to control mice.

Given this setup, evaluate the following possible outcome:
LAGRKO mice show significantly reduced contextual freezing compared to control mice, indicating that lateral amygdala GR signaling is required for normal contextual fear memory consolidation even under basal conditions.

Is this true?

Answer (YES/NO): NO